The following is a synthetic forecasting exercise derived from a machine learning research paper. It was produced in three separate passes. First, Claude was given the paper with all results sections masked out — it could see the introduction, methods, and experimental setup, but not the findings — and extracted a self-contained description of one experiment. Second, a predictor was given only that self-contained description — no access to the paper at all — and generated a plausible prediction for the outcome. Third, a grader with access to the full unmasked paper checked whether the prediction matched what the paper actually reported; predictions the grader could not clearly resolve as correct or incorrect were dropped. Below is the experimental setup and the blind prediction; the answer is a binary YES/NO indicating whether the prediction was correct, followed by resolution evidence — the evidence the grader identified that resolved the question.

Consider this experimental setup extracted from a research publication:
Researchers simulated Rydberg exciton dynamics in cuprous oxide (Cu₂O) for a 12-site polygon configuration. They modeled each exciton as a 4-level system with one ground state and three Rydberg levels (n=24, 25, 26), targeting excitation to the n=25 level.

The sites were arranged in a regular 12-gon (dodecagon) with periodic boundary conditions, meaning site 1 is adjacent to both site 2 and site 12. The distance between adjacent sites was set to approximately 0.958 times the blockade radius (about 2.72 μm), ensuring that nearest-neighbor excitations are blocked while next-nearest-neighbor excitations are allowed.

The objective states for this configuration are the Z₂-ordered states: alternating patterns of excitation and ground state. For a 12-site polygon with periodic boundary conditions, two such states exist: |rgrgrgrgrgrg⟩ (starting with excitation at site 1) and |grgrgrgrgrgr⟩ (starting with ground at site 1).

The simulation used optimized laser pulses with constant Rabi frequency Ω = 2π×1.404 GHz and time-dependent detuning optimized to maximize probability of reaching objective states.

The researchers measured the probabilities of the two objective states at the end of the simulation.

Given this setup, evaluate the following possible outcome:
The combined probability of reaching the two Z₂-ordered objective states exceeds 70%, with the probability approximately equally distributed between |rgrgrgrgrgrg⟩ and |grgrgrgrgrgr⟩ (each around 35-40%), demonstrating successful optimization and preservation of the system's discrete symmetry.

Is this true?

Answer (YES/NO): NO